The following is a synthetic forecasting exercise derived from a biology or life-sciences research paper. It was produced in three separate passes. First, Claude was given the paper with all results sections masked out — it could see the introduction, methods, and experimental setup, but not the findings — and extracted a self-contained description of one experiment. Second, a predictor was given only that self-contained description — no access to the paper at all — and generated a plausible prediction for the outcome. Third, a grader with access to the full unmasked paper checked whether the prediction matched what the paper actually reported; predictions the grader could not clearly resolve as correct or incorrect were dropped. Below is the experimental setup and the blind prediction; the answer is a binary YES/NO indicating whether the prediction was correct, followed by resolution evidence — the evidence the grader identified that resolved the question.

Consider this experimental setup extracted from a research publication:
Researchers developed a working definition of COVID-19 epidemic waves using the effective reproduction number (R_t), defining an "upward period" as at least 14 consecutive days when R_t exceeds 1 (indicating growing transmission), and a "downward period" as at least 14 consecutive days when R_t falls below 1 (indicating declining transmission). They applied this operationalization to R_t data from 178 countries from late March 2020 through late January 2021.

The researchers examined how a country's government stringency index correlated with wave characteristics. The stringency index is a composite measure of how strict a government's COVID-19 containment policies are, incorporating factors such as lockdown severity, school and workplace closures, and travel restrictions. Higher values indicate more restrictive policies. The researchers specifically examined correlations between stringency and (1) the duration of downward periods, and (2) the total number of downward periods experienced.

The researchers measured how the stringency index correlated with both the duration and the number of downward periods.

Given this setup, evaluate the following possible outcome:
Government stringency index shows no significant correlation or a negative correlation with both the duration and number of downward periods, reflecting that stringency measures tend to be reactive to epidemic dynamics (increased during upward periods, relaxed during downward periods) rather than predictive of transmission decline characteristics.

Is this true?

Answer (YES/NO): YES